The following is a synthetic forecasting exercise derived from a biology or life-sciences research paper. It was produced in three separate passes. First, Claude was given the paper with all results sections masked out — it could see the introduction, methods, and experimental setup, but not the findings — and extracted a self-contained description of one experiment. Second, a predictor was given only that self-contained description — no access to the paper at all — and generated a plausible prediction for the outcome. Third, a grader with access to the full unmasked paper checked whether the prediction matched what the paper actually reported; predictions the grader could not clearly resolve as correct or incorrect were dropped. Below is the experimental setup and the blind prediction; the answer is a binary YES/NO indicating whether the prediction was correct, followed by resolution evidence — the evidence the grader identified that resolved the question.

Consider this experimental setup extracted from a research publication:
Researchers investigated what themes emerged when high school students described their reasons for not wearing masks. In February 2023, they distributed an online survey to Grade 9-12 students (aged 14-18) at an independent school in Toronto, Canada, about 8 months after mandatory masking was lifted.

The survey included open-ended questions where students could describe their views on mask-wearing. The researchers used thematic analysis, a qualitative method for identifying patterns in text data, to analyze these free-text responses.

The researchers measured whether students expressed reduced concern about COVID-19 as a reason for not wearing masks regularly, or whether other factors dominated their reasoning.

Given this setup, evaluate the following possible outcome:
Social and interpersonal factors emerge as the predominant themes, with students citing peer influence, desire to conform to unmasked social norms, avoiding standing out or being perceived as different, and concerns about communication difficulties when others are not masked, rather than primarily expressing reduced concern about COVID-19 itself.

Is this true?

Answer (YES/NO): NO